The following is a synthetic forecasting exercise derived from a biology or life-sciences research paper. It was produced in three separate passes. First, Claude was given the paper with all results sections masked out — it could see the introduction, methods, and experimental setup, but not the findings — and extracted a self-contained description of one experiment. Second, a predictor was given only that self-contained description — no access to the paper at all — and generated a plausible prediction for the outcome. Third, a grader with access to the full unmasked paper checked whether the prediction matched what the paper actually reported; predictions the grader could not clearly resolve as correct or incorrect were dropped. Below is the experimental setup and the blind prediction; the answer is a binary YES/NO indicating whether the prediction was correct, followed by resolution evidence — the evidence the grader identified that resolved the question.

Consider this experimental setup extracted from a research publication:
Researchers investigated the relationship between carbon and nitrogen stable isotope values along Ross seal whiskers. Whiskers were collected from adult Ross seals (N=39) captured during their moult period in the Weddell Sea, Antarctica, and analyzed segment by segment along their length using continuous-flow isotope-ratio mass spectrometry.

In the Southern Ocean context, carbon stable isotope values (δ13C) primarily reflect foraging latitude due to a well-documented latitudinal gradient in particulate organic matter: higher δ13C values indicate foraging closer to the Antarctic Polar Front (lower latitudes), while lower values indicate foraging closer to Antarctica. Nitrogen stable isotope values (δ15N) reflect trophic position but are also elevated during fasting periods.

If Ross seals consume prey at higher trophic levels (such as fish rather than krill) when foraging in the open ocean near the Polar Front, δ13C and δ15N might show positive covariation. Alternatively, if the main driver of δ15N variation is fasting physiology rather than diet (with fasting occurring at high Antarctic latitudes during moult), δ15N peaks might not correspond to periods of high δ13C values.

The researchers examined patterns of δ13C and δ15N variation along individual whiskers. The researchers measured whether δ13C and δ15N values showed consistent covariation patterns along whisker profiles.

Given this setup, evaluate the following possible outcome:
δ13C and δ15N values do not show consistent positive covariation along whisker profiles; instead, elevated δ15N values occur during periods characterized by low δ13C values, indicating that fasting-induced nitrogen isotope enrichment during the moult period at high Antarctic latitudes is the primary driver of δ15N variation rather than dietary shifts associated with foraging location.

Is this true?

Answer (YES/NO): NO